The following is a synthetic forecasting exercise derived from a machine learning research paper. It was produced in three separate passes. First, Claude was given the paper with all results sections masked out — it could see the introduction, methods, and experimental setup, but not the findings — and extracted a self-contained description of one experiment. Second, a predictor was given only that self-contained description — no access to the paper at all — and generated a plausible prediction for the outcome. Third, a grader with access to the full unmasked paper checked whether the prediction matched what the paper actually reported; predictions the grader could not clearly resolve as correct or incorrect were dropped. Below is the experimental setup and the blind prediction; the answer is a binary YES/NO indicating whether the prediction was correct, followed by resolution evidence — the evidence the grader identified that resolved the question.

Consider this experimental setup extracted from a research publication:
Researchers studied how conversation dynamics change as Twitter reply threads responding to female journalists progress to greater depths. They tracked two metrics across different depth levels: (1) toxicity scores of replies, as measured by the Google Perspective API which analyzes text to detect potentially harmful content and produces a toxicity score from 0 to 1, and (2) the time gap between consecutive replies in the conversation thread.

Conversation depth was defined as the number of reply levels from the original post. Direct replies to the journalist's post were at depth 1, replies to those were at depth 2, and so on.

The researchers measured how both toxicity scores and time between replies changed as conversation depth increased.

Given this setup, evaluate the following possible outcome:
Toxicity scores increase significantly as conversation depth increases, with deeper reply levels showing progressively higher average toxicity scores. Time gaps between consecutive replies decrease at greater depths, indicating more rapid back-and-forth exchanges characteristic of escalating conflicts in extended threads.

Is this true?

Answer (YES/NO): YES